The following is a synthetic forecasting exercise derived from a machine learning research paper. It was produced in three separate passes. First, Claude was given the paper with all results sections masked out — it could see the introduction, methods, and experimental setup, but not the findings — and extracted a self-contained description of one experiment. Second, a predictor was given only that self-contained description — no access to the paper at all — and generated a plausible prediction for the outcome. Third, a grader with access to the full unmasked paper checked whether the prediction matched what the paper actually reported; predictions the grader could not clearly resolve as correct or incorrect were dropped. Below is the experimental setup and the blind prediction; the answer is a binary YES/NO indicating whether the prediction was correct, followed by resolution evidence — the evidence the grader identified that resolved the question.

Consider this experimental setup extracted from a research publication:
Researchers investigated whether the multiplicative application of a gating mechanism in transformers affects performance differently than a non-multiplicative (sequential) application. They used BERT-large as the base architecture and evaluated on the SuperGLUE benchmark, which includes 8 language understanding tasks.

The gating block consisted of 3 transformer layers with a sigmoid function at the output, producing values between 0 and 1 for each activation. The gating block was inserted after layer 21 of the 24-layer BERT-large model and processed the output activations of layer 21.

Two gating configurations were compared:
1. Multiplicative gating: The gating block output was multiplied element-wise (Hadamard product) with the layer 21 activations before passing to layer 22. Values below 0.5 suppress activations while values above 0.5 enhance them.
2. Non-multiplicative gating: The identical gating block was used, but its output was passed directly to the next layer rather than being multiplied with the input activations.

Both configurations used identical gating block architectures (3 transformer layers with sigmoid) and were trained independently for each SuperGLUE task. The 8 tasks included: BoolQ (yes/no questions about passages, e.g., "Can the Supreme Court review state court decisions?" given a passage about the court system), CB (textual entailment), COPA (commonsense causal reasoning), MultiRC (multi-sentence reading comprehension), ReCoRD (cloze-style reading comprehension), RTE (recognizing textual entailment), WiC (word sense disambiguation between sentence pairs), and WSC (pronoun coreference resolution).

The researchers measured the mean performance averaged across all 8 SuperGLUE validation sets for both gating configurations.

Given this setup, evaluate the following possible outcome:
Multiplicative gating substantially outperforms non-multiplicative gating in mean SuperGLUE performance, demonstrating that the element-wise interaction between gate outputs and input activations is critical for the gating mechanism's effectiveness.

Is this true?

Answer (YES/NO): NO